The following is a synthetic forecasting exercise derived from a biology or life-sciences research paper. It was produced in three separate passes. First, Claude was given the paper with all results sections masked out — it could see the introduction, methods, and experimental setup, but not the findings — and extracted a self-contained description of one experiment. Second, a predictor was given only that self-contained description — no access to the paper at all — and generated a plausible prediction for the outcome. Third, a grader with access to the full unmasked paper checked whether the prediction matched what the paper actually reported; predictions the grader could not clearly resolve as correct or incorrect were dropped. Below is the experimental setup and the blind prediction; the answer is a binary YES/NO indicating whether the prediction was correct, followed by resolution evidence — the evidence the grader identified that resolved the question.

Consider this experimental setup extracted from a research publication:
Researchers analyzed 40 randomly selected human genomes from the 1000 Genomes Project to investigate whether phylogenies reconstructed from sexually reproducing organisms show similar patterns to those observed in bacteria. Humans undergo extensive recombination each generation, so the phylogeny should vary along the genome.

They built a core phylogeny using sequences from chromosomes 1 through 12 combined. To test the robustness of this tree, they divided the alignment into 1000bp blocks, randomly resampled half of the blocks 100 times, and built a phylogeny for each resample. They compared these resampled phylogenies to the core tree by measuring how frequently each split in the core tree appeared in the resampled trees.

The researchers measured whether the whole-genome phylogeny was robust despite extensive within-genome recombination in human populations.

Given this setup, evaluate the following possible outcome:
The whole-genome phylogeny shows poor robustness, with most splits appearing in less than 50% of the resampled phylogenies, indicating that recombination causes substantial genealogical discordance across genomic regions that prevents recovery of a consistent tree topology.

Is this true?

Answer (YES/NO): NO